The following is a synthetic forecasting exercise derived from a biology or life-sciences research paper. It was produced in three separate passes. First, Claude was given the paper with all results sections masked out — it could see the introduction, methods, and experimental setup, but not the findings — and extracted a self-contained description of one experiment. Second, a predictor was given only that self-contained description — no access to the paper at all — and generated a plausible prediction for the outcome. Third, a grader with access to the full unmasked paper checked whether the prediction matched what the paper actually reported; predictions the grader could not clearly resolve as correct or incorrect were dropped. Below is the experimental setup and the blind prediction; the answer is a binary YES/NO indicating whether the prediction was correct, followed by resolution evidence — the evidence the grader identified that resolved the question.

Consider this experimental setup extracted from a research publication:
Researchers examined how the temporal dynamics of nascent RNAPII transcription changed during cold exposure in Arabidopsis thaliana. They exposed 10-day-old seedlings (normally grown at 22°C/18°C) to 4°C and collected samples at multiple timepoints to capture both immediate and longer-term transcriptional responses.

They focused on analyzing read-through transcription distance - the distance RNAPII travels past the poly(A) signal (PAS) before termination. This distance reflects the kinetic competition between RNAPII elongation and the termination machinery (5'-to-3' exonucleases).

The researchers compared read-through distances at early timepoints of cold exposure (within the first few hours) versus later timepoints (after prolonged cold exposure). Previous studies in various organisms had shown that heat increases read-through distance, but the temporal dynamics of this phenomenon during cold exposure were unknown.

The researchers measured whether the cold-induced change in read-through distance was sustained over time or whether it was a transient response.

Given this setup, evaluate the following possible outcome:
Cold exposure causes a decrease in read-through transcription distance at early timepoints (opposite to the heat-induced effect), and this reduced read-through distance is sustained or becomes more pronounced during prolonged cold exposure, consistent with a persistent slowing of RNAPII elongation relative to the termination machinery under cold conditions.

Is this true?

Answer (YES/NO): NO